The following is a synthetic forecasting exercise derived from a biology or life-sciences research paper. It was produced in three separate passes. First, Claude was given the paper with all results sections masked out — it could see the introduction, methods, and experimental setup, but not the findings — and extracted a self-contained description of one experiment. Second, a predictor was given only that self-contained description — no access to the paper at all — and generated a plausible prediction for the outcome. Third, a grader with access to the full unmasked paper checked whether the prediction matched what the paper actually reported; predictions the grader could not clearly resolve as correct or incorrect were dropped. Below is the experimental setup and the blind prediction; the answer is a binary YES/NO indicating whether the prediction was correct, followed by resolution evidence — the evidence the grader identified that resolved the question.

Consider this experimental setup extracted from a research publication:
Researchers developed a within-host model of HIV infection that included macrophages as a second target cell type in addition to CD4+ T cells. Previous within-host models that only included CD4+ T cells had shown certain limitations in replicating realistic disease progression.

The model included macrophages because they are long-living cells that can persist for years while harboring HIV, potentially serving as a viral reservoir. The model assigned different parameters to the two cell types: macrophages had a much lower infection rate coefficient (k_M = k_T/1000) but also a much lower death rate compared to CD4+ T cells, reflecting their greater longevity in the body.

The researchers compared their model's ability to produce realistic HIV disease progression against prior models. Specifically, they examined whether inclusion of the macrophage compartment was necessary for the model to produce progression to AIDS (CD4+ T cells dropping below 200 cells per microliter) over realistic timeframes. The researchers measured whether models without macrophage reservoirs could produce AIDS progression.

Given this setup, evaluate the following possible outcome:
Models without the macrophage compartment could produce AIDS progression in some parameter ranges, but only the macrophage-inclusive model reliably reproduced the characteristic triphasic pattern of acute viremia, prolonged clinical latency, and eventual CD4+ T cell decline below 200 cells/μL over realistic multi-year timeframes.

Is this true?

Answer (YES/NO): NO